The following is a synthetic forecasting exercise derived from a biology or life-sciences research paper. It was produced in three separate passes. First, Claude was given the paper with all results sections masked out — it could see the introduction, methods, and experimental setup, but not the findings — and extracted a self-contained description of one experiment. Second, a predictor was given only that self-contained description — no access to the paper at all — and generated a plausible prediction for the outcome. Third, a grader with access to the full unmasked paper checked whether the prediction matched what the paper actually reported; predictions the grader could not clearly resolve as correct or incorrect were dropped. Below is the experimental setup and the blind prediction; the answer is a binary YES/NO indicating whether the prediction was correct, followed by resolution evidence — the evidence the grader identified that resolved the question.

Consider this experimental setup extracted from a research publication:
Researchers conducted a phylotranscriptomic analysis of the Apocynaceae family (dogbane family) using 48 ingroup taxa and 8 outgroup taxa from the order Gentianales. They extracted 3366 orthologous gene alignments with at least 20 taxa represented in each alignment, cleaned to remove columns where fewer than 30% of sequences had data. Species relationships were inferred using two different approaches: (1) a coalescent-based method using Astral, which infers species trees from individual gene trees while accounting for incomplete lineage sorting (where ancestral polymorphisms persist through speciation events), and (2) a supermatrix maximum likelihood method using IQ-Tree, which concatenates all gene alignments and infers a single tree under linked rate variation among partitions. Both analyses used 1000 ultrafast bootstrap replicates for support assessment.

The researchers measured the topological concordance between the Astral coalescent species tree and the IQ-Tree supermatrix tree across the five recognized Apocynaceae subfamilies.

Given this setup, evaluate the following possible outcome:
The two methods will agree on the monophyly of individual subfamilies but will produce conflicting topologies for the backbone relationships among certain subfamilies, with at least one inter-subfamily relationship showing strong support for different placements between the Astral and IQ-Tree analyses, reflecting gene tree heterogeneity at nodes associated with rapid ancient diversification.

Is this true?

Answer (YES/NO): NO